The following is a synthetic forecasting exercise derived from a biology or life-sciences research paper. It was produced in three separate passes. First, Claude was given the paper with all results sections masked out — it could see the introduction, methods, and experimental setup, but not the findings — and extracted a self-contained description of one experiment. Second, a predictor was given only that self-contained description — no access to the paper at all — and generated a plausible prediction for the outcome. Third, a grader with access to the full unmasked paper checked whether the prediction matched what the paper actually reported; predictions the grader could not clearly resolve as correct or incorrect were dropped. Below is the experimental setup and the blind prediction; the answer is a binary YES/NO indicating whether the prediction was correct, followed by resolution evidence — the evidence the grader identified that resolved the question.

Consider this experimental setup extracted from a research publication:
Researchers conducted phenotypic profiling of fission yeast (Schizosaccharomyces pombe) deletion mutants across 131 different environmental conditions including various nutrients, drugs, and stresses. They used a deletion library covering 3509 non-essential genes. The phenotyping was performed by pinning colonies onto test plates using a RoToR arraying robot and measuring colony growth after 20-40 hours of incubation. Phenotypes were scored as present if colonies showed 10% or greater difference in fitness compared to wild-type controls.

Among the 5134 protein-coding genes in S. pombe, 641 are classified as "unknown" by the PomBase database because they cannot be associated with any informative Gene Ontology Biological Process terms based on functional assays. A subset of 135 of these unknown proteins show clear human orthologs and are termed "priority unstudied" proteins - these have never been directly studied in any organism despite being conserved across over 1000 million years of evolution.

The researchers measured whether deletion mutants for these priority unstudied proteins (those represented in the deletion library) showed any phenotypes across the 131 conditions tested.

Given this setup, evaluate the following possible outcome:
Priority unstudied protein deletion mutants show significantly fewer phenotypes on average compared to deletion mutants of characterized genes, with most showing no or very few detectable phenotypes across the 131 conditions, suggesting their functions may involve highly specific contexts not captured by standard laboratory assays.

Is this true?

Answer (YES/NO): NO